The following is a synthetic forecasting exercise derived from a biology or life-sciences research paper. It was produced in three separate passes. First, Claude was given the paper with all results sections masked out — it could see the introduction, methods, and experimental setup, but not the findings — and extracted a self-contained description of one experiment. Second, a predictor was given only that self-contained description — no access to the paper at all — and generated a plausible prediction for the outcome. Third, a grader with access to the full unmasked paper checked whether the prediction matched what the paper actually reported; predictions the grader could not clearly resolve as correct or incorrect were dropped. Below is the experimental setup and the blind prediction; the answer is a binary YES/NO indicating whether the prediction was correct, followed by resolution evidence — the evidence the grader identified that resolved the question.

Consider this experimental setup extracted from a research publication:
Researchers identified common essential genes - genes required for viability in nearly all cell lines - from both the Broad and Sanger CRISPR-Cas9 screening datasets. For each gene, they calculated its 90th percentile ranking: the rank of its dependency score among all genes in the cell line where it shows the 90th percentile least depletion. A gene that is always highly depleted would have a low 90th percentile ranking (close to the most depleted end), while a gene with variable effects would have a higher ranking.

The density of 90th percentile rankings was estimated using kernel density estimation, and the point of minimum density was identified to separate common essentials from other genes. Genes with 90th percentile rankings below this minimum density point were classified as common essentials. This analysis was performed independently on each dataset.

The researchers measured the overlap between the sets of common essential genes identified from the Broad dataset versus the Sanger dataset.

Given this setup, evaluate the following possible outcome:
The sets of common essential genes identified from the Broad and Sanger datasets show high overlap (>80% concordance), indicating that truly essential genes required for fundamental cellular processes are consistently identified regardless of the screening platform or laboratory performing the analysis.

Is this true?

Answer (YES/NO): NO